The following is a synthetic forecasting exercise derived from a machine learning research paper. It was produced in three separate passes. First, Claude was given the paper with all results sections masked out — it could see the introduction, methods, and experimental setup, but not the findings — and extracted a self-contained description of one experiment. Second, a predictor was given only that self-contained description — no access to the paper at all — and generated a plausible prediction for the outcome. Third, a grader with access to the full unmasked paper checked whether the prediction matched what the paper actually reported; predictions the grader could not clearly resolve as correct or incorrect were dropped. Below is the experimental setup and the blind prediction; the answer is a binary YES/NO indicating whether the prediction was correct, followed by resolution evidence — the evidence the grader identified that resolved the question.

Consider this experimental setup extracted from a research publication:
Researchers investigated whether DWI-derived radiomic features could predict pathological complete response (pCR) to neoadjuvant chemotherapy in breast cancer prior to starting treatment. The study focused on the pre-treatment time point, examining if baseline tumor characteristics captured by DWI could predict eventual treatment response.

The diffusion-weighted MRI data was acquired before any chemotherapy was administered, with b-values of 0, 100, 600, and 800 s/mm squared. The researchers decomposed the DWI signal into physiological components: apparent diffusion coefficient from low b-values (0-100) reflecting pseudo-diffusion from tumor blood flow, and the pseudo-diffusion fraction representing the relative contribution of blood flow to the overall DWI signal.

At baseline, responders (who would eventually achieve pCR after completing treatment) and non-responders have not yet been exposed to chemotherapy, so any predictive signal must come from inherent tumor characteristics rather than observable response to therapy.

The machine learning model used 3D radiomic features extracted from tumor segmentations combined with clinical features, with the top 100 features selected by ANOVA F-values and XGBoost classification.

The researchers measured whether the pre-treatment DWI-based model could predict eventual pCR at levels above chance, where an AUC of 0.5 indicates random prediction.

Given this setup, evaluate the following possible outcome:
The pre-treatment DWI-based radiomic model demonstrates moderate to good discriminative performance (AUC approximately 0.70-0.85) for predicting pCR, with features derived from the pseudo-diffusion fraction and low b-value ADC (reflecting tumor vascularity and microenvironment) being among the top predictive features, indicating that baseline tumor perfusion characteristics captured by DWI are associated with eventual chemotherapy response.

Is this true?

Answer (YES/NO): YES